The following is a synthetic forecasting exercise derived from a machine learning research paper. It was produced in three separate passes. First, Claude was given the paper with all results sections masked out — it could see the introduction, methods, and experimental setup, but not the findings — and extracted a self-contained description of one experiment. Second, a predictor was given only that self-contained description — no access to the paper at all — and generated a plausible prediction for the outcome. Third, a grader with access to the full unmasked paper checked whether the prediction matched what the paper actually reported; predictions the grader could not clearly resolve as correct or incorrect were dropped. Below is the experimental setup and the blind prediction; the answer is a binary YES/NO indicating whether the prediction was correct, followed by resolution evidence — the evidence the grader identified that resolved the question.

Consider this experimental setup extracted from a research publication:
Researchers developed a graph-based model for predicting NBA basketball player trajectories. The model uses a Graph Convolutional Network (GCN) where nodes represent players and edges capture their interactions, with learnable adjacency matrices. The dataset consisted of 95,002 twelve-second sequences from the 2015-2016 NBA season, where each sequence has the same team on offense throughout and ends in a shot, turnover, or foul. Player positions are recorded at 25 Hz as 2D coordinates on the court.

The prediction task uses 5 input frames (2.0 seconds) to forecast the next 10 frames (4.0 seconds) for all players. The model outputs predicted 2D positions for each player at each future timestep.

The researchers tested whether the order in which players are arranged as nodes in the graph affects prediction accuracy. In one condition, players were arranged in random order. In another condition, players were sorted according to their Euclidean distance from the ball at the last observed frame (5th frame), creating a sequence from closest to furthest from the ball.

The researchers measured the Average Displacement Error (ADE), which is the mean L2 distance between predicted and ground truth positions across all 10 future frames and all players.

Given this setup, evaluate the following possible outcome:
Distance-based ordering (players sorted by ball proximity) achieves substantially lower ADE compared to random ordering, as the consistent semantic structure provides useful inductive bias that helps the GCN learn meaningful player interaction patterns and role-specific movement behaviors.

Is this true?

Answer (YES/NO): NO